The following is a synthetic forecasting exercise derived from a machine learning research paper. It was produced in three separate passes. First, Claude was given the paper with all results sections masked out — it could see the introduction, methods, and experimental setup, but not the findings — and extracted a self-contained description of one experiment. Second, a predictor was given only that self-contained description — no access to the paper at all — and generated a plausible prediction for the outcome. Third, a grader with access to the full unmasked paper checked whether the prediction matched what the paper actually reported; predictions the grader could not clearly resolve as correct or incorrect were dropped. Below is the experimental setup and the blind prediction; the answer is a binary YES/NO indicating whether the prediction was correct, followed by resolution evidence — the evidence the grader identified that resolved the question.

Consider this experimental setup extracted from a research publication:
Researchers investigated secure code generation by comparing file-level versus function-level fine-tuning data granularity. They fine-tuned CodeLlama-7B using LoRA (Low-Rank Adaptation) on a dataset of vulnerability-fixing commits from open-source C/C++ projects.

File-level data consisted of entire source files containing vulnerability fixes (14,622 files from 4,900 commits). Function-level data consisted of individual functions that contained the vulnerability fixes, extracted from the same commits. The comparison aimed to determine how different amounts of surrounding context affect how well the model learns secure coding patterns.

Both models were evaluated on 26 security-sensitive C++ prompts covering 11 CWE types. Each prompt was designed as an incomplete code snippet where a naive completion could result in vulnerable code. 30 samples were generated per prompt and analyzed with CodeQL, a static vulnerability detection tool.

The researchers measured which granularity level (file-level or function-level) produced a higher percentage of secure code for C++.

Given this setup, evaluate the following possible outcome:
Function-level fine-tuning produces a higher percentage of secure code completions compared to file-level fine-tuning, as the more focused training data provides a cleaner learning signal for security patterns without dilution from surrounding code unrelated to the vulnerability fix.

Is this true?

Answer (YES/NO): YES